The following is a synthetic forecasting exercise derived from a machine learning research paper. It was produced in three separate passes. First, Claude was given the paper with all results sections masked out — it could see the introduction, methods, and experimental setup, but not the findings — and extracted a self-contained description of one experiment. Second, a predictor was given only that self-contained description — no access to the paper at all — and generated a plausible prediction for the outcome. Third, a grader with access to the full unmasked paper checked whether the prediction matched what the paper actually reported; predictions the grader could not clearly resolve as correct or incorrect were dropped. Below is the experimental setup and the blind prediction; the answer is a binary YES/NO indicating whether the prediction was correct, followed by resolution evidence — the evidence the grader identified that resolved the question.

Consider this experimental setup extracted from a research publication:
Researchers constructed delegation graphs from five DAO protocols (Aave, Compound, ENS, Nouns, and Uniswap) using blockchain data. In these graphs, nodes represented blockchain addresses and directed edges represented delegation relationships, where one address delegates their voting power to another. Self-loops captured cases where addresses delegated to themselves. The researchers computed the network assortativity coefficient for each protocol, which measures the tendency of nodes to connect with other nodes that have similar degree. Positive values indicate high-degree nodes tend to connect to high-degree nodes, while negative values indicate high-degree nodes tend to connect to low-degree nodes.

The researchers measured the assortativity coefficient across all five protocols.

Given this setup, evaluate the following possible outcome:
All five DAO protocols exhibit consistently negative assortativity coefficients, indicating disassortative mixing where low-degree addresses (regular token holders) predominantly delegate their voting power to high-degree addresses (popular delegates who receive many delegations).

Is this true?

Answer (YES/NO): YES